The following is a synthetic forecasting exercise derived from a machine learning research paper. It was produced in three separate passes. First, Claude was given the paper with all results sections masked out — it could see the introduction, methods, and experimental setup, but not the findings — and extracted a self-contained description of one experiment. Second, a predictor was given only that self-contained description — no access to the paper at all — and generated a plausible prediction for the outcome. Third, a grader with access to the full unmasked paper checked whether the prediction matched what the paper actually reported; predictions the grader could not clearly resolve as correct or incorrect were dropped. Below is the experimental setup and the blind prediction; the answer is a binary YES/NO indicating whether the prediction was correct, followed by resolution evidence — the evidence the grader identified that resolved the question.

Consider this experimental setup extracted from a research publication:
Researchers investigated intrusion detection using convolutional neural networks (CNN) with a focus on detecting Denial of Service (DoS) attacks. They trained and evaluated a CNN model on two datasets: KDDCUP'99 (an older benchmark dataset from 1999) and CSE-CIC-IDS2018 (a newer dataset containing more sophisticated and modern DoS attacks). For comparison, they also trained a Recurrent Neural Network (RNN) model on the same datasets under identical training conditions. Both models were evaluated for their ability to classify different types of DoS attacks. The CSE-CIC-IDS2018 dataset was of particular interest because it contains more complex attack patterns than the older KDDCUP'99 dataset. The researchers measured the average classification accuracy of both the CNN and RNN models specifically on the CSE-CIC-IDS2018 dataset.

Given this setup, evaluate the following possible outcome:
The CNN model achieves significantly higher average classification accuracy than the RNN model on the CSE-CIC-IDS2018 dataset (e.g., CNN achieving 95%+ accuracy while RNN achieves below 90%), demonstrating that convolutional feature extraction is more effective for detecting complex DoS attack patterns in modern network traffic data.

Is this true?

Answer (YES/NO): NO